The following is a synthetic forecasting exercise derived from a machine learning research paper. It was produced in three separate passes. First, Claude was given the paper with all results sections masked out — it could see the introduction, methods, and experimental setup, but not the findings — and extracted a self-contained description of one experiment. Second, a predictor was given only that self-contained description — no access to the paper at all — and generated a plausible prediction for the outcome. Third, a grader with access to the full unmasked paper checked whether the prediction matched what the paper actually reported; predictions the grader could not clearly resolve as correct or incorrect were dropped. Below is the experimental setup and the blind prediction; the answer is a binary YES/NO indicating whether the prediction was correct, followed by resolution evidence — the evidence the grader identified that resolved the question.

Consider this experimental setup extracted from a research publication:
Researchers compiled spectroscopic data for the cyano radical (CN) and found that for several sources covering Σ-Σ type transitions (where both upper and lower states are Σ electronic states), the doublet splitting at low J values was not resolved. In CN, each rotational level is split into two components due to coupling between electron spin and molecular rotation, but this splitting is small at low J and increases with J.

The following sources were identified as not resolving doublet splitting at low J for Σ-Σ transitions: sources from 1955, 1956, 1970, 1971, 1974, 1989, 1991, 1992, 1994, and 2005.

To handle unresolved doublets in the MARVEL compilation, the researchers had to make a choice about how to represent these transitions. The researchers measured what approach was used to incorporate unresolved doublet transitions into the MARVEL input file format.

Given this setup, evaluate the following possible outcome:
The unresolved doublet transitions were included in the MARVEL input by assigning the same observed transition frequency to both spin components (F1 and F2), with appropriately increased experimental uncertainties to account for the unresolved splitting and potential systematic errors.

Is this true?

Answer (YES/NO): NO